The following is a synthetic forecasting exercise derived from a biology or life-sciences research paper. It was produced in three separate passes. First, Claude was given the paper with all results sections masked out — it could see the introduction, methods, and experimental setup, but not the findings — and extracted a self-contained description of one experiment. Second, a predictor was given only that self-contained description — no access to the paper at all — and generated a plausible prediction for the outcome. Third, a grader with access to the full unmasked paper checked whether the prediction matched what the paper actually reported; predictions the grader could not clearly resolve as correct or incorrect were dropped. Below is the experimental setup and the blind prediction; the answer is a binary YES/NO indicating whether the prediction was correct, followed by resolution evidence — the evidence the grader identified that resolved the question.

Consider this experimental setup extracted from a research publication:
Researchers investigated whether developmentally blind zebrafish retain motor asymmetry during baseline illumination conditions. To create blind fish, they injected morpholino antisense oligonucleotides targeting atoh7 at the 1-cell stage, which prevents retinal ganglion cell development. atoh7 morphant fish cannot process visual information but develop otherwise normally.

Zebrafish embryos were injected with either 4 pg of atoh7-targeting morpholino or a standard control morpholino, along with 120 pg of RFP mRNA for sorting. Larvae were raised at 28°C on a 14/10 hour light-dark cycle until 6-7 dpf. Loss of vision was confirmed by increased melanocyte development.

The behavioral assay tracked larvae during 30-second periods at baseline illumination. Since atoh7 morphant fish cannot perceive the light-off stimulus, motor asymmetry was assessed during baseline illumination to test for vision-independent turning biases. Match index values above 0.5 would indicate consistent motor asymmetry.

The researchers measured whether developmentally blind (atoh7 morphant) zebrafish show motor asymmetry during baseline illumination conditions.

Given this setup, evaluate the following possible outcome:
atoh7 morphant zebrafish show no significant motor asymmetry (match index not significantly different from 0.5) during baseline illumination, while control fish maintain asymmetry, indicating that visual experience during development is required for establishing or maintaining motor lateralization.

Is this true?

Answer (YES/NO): NO